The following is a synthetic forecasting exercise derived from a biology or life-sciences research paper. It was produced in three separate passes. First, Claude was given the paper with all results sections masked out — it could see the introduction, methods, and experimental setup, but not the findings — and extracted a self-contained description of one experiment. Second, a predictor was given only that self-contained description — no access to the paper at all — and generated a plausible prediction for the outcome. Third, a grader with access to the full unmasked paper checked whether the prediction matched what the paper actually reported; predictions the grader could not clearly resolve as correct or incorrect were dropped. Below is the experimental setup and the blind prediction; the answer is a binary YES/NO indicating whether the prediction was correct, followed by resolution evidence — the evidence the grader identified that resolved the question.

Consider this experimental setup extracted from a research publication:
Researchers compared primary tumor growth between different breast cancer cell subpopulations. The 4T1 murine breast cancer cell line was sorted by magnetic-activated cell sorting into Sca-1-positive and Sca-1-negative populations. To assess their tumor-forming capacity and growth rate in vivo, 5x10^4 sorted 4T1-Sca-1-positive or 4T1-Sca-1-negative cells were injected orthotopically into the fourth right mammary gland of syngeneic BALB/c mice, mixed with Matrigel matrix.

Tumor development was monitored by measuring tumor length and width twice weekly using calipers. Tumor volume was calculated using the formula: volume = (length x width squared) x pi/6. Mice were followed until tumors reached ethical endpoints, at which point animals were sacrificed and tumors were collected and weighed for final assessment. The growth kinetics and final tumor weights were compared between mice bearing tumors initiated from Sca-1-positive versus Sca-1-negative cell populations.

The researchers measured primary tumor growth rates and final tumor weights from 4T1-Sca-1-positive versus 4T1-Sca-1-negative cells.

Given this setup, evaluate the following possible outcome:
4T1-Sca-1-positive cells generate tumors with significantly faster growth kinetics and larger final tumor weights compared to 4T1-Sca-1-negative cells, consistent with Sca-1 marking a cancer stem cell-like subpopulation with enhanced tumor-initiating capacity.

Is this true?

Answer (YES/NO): NO